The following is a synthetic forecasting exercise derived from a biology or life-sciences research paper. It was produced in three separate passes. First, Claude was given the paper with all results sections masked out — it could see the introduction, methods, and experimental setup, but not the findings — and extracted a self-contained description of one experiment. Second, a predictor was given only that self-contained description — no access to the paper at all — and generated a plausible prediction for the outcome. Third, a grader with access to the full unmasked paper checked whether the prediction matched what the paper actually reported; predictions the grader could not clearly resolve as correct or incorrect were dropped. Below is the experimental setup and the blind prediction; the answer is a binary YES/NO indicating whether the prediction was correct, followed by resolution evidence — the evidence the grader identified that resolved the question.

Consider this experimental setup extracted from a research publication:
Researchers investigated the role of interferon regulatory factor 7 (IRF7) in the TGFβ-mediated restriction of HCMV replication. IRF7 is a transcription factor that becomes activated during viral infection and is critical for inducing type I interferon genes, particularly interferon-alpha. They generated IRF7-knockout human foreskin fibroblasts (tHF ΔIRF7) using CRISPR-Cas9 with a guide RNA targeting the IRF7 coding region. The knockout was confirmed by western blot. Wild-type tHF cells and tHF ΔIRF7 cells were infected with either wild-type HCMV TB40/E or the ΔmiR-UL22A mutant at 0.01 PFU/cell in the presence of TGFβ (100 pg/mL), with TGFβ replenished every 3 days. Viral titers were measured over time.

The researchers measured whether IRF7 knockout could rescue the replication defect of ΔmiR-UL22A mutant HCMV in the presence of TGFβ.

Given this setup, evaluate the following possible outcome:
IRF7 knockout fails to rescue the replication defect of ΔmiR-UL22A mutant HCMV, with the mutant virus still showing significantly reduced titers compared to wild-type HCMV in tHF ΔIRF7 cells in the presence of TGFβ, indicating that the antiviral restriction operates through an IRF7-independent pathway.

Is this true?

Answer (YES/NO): NO